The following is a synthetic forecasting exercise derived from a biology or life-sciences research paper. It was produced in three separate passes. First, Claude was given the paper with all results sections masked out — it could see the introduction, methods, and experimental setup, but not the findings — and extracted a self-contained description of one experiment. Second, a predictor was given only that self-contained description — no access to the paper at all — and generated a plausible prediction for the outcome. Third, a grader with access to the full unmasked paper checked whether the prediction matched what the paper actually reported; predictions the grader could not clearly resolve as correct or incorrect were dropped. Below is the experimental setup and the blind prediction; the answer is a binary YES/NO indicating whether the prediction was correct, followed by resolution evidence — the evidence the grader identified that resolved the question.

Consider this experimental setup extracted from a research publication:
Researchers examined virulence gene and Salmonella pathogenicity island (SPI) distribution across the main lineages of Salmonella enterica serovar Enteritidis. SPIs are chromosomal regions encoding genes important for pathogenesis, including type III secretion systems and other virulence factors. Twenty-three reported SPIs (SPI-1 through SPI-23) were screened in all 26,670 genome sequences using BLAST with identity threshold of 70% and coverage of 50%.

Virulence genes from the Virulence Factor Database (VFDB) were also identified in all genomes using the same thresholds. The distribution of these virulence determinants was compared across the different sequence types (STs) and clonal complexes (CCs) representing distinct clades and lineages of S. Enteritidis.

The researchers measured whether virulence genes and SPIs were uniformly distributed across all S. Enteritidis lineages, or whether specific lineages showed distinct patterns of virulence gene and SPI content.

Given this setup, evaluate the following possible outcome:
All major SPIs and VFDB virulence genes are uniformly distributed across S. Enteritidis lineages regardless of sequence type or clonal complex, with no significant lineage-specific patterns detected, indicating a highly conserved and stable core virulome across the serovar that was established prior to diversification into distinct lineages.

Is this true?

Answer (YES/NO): NO